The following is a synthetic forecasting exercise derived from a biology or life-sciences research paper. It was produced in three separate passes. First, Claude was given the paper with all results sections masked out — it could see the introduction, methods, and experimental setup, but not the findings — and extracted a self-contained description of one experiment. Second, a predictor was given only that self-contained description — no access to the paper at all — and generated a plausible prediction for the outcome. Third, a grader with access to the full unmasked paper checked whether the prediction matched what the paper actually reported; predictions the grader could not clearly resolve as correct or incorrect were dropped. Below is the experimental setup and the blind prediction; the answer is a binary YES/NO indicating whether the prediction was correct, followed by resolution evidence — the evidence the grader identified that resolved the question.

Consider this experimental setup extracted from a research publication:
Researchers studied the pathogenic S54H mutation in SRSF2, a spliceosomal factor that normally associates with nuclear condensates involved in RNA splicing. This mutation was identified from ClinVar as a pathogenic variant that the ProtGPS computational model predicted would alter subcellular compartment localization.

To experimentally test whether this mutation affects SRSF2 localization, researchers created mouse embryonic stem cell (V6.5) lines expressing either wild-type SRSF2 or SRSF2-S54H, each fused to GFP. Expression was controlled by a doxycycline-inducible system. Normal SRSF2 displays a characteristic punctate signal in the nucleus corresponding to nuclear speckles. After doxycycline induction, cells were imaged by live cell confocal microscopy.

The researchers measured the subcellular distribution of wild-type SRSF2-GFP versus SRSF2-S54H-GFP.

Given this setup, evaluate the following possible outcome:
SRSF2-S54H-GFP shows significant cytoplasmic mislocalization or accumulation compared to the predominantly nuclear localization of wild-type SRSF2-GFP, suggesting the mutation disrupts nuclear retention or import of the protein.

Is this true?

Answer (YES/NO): YES